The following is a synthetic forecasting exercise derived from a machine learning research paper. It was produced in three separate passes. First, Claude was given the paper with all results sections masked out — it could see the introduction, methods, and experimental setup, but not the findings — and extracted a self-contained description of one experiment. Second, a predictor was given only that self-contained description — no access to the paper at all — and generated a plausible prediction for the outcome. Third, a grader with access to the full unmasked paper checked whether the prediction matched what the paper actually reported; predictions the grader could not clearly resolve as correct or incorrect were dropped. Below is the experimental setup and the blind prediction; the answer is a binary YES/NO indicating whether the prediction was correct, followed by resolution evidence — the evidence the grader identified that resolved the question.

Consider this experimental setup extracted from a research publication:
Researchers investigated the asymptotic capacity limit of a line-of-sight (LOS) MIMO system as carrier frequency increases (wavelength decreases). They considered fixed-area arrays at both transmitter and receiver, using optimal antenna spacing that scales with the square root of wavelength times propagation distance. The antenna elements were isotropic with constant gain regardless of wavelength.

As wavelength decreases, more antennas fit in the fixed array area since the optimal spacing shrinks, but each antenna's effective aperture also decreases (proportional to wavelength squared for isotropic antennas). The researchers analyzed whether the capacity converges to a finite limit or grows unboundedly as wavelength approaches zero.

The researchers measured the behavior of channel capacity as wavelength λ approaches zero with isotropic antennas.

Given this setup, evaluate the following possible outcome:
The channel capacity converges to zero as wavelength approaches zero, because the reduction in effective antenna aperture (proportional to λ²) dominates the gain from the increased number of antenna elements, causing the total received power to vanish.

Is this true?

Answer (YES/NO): NO